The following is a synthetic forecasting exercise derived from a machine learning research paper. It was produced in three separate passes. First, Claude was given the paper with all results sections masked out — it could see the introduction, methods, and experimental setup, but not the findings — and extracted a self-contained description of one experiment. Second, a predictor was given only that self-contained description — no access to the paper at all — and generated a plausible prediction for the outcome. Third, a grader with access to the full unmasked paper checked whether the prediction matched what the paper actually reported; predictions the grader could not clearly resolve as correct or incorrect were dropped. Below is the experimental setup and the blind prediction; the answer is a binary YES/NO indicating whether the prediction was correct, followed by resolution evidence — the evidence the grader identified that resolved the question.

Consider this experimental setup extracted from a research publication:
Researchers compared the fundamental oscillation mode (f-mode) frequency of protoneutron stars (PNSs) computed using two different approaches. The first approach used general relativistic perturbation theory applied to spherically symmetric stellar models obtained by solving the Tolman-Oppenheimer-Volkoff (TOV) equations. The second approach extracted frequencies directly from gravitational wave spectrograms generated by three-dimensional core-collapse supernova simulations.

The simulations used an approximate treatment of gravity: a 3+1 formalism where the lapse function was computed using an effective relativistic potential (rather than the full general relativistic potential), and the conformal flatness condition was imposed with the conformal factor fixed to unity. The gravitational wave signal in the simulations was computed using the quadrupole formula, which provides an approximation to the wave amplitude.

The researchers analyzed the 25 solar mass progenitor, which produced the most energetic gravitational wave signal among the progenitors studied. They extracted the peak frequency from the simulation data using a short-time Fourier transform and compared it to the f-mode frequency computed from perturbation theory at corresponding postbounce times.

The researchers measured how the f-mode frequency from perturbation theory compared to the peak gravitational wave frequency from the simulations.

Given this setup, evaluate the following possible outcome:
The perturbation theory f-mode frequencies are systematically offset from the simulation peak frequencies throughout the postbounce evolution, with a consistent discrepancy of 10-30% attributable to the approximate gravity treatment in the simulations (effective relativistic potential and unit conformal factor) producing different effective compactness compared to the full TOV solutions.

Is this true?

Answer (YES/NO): NO